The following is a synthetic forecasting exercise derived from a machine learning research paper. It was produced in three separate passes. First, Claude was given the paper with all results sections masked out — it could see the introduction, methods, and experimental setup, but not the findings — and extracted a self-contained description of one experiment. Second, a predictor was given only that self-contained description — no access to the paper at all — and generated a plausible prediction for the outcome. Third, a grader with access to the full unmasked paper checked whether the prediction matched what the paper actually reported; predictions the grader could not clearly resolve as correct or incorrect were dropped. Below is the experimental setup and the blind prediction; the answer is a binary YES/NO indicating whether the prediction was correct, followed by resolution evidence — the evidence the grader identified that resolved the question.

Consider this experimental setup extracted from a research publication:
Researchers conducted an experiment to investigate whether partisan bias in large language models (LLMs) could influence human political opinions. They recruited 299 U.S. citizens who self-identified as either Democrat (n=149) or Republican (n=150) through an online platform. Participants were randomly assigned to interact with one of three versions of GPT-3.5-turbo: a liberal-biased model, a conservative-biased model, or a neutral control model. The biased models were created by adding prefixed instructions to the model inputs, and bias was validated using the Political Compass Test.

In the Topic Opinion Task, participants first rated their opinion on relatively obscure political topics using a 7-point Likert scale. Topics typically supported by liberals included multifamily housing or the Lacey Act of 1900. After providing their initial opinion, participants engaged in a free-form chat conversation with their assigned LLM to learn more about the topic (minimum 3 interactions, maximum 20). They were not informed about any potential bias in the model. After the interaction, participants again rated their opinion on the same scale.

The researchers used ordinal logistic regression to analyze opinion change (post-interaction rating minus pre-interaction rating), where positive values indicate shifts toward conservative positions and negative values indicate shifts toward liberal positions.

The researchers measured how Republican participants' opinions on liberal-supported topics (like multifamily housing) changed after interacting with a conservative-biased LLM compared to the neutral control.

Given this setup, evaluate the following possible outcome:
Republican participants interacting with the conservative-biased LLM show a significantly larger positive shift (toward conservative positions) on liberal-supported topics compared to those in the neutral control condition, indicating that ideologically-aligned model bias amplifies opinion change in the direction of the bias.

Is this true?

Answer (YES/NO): YES